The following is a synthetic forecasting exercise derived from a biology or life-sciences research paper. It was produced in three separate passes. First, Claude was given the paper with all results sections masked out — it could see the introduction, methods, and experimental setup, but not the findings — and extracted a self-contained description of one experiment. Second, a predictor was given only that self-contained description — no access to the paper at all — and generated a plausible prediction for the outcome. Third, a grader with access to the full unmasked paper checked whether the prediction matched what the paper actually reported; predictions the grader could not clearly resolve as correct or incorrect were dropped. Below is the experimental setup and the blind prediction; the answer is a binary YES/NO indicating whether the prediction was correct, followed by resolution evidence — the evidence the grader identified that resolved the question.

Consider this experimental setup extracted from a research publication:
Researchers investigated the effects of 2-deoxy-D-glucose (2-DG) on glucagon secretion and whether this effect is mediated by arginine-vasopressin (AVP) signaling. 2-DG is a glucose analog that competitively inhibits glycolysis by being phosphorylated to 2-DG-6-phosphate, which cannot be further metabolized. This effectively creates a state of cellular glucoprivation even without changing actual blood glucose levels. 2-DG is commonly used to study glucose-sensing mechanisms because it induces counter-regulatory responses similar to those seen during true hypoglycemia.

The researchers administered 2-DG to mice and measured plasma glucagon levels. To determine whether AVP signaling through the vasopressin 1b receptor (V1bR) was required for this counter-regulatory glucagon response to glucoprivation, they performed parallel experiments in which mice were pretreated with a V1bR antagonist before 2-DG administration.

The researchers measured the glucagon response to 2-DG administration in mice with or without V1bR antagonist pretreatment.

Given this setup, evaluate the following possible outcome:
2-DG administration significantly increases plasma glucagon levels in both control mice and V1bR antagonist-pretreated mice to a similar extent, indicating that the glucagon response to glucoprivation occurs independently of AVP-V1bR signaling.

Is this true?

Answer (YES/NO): NO